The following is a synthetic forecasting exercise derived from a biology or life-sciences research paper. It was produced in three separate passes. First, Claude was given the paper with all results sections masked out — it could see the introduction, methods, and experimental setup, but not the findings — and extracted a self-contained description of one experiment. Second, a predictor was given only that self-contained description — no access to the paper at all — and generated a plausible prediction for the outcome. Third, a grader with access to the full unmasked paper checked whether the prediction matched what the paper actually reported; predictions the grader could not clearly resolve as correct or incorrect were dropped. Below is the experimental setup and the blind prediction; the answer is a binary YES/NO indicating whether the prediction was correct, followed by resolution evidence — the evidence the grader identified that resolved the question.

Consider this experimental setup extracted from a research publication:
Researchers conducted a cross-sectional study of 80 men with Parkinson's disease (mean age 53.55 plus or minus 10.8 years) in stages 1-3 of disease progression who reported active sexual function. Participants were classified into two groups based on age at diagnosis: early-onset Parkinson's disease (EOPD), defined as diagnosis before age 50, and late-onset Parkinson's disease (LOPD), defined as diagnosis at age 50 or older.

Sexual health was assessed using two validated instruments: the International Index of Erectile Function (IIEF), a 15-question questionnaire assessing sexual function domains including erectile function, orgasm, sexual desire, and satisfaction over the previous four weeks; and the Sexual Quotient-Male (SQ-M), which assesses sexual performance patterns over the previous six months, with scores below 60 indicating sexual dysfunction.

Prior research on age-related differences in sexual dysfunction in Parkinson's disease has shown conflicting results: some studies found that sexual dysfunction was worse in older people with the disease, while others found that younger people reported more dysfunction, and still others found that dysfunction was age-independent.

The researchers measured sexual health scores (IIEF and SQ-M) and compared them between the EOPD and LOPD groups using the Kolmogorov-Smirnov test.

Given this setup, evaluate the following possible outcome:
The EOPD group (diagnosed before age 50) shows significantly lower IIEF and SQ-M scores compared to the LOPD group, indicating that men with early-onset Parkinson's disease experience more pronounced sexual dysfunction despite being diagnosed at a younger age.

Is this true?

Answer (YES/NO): NO